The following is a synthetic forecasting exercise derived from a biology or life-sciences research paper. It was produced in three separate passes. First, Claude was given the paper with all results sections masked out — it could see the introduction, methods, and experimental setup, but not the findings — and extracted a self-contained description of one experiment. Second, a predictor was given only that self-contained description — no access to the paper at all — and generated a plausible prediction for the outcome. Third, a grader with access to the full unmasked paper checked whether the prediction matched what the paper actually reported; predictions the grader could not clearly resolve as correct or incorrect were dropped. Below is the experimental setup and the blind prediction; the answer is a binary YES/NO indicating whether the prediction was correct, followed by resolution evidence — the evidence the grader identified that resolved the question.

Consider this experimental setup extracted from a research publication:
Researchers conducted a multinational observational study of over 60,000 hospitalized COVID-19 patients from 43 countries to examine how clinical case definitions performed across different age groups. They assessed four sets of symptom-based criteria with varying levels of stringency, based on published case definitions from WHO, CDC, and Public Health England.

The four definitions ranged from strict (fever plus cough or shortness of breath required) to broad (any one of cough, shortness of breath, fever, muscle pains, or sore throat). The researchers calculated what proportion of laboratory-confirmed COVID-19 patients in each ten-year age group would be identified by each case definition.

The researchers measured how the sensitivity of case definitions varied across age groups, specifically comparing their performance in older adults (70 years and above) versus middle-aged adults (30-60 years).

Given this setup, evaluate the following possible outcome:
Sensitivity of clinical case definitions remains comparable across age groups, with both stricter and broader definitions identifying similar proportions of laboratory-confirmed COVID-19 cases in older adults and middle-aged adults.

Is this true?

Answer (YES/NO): NO